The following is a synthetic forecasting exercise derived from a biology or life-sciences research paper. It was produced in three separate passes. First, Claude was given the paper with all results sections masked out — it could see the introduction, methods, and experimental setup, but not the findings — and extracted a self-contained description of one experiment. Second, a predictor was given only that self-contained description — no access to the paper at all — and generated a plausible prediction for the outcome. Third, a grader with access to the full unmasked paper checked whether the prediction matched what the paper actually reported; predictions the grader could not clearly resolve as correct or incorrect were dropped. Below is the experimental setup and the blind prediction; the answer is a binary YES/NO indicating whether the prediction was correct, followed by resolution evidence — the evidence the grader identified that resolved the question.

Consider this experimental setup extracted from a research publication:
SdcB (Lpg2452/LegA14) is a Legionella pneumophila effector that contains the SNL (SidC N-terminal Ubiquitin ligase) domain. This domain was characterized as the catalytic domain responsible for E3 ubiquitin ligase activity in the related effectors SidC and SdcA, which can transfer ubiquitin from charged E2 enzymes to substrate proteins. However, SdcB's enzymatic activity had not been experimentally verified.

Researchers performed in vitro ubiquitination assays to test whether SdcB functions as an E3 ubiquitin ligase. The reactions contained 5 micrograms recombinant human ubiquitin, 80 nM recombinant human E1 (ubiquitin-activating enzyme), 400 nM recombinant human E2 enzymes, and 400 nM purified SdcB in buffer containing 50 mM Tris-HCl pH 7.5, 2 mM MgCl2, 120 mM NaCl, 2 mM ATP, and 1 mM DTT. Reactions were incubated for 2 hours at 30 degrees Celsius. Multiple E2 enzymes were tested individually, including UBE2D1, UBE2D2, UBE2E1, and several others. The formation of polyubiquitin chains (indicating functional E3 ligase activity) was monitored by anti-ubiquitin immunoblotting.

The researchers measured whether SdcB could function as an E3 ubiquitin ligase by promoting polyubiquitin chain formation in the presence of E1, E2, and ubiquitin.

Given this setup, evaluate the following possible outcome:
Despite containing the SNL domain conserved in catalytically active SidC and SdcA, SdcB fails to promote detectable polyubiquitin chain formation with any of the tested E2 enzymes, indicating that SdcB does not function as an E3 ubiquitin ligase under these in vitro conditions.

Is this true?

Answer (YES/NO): NO